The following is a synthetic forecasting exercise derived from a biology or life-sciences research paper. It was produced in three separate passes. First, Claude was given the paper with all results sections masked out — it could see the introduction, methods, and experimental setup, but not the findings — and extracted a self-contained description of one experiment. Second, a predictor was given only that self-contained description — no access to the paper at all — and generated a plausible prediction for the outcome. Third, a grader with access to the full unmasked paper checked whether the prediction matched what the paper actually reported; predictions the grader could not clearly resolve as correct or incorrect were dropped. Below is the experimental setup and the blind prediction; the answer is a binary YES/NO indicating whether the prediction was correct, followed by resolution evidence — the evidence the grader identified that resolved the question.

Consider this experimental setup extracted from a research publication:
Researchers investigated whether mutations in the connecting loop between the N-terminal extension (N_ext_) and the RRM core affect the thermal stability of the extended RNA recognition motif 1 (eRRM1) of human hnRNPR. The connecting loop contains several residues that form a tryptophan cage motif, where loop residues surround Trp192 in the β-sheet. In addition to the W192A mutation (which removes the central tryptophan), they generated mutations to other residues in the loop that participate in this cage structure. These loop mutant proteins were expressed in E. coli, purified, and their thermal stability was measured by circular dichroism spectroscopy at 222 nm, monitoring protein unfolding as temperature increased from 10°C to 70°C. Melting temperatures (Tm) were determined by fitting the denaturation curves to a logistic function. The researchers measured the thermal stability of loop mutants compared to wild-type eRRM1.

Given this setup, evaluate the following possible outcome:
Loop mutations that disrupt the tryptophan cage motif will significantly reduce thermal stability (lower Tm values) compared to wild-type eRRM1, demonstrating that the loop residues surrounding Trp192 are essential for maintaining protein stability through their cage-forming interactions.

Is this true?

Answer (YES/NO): YES